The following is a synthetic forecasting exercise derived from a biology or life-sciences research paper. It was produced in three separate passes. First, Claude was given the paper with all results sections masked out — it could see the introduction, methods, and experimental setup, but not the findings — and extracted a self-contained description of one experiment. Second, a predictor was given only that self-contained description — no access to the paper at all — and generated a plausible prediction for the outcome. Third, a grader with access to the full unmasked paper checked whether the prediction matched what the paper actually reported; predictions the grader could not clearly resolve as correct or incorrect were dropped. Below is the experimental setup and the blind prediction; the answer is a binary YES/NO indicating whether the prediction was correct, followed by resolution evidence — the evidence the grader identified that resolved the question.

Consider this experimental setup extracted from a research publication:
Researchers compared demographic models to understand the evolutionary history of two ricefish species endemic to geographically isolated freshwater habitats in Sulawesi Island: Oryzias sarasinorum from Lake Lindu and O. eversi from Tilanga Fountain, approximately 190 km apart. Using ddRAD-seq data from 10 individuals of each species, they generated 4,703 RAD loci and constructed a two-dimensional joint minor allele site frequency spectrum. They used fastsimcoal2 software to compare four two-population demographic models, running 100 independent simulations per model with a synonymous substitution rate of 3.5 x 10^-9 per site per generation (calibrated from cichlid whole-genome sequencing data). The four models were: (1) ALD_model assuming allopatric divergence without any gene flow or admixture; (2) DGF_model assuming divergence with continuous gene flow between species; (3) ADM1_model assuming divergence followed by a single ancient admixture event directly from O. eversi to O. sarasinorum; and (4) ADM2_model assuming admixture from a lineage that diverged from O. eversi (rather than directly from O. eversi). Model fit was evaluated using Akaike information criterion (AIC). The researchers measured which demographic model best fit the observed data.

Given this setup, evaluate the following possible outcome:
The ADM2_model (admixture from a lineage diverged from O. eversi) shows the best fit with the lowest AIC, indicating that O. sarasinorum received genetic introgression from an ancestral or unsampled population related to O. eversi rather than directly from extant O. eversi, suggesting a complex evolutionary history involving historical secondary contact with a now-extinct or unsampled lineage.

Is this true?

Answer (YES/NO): NO